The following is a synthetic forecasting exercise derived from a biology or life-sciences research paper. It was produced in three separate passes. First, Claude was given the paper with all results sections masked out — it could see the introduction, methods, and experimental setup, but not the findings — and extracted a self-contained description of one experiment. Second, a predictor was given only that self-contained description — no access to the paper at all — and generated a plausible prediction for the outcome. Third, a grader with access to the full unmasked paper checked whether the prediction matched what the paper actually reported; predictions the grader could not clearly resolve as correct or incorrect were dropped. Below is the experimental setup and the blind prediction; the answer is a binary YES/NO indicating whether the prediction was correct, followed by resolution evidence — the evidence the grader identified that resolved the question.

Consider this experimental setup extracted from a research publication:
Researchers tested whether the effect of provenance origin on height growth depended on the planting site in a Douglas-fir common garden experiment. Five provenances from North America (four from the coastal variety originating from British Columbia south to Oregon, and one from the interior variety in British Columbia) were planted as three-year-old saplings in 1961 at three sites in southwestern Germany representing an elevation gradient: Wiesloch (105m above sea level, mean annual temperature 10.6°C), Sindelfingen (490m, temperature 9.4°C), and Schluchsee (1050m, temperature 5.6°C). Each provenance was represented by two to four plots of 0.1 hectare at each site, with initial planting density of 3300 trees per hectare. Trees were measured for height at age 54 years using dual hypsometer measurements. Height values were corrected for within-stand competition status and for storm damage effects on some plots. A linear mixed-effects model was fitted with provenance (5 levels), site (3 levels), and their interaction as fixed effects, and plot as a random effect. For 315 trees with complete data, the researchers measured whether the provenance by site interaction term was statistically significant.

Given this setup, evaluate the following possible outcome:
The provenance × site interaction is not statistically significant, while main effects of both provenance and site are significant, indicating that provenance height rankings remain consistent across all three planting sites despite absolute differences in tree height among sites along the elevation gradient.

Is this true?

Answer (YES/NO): NO